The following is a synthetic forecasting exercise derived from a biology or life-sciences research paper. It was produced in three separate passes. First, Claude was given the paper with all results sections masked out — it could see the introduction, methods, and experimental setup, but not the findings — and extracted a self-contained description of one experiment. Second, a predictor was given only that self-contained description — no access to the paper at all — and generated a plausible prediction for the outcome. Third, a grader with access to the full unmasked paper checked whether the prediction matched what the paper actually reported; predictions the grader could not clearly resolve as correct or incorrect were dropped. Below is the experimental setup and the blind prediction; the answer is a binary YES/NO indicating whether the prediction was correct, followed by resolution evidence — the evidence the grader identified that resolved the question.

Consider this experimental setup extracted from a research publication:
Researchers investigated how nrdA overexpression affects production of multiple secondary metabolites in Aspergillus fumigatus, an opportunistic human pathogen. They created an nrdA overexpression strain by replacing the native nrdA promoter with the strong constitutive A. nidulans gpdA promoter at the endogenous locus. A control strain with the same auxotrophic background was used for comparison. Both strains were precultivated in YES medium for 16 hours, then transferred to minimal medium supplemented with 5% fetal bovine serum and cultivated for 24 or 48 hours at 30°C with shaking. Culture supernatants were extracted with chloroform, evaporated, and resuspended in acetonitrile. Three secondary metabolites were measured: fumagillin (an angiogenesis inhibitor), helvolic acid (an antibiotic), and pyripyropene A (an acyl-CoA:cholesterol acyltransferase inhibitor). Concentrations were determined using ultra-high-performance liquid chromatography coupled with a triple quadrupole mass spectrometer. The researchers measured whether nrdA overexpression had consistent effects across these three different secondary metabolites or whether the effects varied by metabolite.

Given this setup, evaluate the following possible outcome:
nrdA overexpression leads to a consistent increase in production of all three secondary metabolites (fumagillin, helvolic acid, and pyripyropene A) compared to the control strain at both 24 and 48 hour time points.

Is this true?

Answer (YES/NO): NO